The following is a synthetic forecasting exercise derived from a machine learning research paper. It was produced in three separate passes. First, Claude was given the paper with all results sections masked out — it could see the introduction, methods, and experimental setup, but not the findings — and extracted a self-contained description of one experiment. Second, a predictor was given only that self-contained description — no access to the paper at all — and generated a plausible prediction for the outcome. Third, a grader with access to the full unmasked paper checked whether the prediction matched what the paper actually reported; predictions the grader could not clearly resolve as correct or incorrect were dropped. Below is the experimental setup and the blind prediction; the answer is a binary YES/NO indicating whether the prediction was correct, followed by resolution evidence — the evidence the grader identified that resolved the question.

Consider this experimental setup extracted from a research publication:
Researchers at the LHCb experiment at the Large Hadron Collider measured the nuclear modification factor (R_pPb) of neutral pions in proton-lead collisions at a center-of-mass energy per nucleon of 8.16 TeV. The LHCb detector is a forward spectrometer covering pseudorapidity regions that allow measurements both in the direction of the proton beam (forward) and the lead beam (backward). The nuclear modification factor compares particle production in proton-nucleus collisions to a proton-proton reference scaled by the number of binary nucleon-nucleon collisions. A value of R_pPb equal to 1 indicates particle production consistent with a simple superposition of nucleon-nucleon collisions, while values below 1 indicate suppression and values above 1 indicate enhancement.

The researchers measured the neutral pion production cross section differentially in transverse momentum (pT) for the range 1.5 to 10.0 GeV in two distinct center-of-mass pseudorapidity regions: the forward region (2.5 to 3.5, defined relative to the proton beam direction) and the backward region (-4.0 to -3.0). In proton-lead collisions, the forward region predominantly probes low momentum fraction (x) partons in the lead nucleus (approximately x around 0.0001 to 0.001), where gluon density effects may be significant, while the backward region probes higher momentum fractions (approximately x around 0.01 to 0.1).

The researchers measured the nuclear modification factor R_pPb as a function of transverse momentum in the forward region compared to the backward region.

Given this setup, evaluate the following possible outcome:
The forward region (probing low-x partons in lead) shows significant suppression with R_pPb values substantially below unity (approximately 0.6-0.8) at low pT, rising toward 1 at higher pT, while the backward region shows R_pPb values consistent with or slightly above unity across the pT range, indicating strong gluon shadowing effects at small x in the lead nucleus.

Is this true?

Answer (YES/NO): NO